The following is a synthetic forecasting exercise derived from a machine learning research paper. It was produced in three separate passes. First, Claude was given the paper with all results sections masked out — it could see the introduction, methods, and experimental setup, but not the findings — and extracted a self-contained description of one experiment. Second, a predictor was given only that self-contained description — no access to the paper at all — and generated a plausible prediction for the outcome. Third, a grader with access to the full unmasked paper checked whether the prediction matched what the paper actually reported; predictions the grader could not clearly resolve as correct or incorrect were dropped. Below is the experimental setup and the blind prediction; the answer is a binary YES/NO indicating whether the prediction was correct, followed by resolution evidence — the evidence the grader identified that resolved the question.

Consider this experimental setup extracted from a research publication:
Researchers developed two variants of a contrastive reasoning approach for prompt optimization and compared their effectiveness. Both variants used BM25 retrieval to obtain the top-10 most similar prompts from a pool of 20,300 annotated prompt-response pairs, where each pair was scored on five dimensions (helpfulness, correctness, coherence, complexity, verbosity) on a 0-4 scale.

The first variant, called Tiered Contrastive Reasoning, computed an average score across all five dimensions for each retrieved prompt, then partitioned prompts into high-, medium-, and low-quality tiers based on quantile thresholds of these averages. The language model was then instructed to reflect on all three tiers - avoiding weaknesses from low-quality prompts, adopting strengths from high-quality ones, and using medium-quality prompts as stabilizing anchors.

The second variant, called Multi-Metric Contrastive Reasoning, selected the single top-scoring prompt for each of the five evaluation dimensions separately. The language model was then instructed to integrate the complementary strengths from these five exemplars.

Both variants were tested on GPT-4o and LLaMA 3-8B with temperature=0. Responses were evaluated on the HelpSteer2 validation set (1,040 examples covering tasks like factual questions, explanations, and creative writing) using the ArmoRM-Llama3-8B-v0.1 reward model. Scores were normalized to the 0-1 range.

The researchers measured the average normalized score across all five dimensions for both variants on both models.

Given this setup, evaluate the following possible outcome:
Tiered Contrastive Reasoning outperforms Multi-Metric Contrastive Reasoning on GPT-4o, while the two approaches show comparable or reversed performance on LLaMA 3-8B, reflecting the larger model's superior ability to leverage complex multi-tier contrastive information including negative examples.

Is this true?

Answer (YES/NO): NO